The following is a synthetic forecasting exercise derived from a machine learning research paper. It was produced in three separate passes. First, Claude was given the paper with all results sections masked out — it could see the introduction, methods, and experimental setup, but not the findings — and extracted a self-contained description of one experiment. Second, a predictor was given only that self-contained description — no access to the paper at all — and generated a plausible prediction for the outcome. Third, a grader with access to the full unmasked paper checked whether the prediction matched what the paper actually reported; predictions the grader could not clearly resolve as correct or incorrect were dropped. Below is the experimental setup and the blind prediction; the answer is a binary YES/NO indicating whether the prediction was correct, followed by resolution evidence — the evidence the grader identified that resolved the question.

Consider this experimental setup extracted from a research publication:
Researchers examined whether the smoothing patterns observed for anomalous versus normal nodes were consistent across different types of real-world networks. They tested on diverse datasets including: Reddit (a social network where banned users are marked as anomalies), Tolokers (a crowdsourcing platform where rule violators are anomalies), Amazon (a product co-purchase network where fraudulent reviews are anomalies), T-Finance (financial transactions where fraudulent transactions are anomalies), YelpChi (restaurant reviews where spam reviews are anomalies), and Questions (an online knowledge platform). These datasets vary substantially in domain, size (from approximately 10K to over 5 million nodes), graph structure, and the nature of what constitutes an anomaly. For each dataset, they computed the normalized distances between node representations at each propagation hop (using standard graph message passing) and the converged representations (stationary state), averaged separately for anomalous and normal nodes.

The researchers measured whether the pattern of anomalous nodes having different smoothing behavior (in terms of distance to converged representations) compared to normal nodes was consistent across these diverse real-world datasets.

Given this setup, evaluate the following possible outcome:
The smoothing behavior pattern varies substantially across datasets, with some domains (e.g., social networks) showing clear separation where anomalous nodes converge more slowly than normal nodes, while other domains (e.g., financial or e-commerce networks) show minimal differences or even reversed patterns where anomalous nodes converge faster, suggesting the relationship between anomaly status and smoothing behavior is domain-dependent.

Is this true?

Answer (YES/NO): NO